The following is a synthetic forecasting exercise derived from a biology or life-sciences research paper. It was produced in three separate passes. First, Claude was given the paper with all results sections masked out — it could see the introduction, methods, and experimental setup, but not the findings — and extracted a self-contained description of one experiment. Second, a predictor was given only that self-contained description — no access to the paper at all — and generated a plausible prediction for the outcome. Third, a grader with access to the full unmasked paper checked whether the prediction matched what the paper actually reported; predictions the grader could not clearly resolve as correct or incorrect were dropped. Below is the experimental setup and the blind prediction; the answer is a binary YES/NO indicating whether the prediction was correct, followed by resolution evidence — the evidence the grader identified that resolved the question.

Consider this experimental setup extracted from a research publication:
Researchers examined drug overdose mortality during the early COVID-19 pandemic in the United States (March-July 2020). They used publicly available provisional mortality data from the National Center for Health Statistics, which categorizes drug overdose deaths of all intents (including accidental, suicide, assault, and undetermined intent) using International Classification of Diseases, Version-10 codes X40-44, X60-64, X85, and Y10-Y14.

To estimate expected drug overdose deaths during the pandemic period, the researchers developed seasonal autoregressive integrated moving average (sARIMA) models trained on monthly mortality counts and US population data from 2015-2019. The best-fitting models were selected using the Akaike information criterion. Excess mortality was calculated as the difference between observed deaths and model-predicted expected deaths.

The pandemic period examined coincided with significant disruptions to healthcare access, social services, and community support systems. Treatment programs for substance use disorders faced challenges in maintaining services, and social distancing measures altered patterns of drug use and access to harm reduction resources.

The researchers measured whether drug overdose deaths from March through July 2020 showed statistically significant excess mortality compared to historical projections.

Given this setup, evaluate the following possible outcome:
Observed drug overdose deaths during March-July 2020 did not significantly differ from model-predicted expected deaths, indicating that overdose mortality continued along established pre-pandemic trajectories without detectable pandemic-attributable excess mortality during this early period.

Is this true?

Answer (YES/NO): NO